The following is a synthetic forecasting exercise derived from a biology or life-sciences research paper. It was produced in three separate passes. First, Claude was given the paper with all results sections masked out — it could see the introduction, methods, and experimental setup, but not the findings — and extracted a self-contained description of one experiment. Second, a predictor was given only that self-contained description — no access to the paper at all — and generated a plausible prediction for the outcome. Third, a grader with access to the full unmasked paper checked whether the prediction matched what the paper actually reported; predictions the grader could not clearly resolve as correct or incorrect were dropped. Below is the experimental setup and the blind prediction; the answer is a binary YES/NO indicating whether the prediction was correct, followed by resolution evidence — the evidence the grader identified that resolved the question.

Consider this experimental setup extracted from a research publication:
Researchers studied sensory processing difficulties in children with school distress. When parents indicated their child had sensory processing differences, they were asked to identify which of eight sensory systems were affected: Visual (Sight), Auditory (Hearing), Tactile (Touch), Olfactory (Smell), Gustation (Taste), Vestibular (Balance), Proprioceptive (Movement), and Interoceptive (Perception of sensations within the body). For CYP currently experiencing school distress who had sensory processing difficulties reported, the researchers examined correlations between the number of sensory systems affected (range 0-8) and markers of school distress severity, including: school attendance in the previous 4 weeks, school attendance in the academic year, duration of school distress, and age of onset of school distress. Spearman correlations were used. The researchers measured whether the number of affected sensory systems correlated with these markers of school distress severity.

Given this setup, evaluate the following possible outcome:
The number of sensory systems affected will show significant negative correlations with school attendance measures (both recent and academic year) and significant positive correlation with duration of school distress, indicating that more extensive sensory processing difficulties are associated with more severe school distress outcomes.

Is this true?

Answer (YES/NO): YES